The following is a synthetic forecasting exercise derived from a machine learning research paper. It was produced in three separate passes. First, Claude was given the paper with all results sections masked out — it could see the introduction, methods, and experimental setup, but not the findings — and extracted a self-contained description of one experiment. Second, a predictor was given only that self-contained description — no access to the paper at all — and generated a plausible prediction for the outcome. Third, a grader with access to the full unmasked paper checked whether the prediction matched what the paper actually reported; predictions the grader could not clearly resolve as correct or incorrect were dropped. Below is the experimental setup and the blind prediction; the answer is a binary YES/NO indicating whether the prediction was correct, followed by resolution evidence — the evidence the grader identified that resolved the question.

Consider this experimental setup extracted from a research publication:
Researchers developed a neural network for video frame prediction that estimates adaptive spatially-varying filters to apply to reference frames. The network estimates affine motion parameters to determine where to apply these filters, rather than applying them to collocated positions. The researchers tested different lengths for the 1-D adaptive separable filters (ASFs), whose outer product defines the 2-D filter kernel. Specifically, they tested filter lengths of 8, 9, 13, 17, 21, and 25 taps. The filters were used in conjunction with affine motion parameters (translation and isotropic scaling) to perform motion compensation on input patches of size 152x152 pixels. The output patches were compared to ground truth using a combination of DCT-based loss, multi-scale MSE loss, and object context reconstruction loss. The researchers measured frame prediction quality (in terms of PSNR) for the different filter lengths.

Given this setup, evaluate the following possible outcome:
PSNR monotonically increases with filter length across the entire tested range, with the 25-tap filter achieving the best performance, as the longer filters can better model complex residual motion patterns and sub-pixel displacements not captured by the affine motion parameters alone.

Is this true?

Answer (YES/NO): NO